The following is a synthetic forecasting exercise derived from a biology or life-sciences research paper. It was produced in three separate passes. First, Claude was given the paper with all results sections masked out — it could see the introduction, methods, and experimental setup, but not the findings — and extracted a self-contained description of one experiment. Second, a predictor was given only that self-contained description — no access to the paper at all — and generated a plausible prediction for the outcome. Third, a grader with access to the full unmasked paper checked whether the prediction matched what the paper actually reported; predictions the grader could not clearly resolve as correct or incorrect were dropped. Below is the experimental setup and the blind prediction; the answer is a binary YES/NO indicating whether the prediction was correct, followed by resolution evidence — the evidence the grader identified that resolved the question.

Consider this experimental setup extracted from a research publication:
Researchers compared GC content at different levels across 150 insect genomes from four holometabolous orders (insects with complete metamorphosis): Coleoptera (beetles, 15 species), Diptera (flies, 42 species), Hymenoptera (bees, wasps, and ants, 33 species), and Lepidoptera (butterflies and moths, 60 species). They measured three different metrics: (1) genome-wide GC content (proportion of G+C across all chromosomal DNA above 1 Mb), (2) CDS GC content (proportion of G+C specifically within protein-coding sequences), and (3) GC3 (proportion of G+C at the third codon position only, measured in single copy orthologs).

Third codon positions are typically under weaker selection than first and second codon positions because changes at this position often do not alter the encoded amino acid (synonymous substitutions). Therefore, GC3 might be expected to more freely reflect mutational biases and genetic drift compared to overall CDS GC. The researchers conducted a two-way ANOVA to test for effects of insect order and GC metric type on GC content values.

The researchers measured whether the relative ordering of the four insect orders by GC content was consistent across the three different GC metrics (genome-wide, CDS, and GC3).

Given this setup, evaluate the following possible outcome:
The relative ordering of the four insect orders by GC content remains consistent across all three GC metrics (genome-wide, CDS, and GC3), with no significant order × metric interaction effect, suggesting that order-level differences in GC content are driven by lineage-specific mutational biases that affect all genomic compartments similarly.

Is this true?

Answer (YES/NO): NO